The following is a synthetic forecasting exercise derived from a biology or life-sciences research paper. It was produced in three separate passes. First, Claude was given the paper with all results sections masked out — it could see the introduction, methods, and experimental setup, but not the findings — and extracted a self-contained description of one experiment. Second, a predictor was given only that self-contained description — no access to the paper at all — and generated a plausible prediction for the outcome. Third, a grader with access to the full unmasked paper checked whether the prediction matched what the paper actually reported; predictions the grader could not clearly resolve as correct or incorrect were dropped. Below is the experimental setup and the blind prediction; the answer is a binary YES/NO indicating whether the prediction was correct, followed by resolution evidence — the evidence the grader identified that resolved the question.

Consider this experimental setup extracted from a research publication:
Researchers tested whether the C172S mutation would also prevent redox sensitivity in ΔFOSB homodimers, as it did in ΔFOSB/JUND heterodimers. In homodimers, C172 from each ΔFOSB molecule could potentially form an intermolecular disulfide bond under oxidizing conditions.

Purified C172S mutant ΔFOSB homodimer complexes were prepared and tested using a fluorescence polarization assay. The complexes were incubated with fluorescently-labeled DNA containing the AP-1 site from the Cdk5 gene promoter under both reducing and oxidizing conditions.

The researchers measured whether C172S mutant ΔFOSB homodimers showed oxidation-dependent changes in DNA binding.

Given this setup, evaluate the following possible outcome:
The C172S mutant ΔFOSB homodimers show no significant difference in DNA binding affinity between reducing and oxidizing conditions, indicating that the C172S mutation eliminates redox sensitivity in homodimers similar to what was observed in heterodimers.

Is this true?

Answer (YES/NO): YES